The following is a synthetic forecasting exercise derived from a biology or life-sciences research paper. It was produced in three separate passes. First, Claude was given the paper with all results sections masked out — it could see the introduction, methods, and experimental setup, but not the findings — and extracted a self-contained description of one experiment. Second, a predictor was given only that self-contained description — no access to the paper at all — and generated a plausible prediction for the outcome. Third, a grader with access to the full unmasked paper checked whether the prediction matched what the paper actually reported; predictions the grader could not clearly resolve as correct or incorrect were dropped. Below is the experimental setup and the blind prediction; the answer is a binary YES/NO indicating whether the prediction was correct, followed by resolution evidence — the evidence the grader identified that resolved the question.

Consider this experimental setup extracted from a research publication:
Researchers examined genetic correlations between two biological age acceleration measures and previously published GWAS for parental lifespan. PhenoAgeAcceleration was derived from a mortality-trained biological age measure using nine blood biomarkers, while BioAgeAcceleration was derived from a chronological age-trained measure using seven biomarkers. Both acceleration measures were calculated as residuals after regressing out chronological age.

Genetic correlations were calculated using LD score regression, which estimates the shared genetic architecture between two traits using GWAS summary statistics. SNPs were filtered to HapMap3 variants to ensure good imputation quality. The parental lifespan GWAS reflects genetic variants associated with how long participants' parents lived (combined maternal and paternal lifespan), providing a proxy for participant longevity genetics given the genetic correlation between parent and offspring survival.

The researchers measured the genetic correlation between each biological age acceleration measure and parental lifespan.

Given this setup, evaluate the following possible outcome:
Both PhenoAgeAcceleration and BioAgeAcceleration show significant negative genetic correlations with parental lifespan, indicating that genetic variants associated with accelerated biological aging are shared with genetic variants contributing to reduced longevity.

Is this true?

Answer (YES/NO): YES